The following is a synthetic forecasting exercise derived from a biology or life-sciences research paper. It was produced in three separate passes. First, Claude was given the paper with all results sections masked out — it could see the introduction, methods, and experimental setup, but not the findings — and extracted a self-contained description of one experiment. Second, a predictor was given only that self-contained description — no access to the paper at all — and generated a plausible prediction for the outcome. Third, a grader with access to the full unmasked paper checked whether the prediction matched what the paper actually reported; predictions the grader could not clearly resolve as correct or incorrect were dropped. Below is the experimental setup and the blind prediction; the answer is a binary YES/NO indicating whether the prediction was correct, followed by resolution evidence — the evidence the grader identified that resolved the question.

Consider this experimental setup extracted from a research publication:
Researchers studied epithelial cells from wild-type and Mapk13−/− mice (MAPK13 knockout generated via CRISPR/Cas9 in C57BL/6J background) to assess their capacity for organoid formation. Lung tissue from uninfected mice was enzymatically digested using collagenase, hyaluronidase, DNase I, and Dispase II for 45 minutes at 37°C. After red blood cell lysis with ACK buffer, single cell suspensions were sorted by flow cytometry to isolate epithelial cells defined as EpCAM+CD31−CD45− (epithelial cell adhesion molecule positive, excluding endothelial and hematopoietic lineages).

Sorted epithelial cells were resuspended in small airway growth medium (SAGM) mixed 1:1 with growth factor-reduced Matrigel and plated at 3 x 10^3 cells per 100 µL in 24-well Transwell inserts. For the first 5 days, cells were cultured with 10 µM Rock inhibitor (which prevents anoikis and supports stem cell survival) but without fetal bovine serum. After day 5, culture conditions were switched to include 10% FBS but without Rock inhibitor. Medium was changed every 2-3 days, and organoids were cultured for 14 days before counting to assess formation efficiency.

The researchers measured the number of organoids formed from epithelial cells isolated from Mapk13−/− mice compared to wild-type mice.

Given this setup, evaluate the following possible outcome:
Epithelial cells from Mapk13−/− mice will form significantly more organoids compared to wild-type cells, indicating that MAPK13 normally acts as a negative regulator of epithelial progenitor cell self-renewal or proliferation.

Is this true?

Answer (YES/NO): NO